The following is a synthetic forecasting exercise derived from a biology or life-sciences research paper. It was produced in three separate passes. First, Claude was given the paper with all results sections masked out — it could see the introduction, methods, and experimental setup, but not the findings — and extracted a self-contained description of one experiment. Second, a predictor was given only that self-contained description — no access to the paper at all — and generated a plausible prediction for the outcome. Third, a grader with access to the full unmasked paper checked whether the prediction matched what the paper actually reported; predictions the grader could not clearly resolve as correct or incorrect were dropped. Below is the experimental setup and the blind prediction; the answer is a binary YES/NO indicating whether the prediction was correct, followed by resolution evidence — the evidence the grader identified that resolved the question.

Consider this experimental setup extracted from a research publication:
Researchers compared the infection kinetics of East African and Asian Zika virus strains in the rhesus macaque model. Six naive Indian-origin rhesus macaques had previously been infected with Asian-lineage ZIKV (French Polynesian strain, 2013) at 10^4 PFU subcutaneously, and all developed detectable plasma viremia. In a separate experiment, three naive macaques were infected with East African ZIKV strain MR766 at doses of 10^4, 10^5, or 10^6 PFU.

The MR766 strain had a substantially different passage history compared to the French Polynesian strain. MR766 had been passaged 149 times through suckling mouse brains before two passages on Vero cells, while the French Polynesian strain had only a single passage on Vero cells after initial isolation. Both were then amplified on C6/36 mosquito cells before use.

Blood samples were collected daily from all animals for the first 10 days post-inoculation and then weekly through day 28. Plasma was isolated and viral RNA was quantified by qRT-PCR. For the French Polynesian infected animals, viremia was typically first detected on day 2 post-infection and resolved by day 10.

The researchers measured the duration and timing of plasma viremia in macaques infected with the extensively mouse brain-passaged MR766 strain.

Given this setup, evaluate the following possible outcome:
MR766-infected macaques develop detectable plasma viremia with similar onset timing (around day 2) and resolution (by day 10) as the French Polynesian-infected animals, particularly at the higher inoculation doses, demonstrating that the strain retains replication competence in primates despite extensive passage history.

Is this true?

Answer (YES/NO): YES